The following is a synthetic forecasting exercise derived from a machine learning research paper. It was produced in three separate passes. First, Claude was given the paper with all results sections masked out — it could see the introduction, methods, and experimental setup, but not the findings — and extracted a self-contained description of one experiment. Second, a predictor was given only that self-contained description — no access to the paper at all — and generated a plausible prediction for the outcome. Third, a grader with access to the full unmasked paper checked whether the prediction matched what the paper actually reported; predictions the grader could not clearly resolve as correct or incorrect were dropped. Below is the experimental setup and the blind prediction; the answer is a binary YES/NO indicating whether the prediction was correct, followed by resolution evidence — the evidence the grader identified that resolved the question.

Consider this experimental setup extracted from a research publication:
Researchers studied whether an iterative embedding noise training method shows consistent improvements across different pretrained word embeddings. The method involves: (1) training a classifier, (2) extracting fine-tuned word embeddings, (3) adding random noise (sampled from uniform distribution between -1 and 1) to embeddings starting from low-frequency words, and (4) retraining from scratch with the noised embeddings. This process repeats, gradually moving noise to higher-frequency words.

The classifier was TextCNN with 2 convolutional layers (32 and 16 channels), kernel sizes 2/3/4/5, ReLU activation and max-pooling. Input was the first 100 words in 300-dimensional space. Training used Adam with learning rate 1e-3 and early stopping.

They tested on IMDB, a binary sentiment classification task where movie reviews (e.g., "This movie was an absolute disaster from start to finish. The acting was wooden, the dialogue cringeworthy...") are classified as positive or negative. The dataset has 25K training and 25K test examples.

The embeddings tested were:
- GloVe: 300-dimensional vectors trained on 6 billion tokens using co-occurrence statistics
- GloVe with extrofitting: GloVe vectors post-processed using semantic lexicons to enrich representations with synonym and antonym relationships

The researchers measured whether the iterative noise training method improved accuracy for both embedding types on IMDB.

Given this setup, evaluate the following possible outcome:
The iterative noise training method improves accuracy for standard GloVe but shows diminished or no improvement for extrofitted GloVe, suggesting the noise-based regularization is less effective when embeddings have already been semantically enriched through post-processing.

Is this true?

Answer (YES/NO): NO